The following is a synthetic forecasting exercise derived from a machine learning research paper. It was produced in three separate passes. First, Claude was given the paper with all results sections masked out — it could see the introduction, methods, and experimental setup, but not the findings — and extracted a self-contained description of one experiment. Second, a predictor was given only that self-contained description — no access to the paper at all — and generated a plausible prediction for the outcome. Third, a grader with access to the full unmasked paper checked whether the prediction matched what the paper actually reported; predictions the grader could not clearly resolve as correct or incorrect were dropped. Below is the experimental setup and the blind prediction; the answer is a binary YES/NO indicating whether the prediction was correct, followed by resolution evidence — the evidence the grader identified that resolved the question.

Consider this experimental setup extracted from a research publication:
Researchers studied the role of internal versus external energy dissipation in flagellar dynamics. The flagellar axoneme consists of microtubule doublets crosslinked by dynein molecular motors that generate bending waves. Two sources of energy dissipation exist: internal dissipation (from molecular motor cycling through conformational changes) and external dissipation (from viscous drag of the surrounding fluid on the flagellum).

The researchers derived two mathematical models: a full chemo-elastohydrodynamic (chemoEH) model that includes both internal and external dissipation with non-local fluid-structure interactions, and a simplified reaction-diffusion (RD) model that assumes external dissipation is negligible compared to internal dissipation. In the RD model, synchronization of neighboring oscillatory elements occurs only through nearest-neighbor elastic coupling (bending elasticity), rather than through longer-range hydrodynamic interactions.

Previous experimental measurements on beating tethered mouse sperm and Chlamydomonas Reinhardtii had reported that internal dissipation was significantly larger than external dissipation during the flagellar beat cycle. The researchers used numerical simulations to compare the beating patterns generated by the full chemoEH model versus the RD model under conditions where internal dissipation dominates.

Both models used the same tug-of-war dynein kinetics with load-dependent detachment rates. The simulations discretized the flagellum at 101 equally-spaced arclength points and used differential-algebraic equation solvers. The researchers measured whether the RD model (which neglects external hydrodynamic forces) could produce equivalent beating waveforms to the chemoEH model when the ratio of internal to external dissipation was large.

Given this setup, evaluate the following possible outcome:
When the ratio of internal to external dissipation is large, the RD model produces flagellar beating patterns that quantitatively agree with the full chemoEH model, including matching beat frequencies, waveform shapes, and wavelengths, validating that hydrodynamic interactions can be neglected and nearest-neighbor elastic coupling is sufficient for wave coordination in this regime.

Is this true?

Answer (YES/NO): YES